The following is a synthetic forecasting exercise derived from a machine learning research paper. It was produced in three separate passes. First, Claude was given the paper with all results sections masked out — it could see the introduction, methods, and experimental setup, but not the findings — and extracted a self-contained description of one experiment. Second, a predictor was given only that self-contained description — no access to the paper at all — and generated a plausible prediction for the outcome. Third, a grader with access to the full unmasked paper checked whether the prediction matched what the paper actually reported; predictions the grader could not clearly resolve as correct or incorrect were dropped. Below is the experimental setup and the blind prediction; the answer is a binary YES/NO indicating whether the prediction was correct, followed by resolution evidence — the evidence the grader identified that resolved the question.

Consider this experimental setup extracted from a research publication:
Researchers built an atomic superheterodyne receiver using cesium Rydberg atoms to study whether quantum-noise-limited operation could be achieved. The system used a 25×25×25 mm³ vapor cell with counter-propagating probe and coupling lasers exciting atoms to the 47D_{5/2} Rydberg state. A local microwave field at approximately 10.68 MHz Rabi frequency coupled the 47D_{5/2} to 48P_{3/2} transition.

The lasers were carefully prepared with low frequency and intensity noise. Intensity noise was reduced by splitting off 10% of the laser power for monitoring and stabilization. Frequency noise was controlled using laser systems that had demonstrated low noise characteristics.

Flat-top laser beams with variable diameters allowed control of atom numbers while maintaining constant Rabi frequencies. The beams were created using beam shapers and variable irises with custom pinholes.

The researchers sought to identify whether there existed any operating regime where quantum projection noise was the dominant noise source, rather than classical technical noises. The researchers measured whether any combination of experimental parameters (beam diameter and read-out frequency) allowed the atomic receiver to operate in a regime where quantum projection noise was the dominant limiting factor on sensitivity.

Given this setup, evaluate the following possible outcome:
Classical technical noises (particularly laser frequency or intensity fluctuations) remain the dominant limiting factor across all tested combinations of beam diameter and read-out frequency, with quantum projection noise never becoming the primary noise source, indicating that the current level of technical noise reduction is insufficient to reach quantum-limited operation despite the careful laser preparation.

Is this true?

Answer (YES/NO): NO